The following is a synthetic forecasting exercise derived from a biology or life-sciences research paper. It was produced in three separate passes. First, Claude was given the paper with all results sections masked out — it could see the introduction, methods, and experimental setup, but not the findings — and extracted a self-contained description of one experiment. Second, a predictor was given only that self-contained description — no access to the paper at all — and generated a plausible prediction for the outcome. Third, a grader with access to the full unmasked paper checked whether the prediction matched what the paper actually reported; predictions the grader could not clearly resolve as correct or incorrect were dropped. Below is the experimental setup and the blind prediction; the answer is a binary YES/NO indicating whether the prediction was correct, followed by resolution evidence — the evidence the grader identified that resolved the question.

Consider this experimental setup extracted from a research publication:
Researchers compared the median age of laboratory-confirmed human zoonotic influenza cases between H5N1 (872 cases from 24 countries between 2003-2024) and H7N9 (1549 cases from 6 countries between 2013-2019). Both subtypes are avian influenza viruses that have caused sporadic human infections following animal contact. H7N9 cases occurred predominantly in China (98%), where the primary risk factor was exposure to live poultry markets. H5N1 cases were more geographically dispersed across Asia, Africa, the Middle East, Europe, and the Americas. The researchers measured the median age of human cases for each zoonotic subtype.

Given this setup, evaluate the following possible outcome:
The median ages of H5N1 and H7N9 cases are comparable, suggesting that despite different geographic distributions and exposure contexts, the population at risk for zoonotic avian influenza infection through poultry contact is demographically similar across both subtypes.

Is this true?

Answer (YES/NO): NO